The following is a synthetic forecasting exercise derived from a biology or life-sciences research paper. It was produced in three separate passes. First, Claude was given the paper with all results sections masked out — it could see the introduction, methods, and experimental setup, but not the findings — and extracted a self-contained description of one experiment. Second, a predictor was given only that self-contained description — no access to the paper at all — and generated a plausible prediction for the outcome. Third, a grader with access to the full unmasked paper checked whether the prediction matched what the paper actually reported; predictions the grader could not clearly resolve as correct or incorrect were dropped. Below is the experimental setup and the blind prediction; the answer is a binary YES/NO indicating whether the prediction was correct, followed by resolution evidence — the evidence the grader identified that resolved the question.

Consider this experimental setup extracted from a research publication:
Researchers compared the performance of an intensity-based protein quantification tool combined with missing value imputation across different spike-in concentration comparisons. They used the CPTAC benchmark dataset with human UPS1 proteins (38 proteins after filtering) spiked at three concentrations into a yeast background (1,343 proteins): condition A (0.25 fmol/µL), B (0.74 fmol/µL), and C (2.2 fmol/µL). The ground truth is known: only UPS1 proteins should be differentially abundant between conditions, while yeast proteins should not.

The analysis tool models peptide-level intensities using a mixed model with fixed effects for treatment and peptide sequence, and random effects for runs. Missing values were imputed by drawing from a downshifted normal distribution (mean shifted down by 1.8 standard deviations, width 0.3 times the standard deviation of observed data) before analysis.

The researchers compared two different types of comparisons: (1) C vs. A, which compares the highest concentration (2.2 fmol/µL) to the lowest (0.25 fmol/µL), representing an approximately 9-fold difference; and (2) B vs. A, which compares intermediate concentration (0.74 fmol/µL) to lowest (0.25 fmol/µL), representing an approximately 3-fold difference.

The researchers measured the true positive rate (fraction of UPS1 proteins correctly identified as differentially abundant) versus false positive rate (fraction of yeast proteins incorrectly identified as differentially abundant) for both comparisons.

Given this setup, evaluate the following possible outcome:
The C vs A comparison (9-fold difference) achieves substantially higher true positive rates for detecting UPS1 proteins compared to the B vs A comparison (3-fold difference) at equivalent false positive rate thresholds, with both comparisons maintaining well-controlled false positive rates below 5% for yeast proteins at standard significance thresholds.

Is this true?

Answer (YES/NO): NO